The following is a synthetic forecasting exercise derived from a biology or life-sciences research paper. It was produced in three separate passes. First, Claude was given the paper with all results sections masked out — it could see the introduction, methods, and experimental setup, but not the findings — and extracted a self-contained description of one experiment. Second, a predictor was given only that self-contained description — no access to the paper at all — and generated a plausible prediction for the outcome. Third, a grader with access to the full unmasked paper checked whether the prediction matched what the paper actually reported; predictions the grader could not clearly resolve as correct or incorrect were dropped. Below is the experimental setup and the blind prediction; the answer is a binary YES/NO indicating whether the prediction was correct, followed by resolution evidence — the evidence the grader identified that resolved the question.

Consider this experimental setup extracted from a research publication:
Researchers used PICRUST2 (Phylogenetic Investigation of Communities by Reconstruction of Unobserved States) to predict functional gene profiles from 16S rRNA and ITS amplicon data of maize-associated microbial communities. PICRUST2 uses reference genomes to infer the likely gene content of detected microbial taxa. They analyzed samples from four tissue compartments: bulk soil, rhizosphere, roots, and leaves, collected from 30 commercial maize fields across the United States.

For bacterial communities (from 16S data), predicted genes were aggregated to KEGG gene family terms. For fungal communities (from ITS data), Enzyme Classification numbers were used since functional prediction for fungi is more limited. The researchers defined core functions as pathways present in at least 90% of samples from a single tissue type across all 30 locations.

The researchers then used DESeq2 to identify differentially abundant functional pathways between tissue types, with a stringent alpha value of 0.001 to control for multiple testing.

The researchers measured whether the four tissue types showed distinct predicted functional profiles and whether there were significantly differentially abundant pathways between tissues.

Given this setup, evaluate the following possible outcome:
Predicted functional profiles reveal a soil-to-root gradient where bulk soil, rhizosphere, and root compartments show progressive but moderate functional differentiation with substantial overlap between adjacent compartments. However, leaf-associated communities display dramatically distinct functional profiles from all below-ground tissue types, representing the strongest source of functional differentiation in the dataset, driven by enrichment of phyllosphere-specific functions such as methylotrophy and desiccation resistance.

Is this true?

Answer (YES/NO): NO